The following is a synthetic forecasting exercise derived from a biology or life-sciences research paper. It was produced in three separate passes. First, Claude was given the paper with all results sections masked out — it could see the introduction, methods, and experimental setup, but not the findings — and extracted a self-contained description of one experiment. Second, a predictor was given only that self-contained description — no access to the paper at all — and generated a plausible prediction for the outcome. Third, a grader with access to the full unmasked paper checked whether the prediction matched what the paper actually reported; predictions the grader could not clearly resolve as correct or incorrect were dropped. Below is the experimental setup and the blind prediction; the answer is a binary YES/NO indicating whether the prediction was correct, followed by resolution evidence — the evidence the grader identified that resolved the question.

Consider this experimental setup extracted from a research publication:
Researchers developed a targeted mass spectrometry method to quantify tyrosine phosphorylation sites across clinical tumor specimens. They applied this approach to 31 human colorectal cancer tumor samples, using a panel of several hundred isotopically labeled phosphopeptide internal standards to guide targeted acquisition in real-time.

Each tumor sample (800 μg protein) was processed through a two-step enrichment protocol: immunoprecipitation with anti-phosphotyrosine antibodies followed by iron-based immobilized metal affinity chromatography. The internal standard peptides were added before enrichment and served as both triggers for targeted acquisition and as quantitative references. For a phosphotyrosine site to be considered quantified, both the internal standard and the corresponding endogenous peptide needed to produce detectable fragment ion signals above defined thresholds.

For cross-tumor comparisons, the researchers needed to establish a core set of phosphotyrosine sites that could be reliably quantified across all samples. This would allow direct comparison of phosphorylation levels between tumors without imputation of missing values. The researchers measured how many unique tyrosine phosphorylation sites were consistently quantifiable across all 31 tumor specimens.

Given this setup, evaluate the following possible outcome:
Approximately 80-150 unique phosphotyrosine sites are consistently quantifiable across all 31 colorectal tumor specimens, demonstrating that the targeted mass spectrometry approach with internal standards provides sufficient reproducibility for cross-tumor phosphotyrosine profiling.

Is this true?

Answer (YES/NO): NO